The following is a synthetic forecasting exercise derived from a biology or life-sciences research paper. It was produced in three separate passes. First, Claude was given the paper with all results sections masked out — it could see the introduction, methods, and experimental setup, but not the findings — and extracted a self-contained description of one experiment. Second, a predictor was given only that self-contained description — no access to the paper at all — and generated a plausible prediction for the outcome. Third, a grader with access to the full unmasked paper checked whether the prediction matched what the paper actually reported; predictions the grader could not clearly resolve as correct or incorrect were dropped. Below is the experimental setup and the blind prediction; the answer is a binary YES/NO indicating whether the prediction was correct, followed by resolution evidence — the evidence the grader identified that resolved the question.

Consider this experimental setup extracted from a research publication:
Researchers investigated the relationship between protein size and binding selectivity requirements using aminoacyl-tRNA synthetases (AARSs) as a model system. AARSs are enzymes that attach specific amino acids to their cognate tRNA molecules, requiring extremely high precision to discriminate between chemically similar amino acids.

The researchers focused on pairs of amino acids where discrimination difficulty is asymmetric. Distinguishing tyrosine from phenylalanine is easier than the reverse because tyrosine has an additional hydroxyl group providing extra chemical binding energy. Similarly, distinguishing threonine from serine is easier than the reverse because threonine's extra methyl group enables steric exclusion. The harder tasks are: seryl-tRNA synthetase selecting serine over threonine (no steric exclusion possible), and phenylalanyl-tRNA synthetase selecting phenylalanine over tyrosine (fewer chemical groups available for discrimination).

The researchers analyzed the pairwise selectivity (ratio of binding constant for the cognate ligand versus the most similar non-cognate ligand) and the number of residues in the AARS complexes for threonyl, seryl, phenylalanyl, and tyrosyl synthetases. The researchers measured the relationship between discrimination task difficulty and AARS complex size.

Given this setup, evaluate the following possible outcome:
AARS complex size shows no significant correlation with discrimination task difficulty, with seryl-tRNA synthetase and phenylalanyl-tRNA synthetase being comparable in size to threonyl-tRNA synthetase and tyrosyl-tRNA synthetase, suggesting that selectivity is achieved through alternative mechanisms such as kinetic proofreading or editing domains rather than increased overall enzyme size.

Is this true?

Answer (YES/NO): NO